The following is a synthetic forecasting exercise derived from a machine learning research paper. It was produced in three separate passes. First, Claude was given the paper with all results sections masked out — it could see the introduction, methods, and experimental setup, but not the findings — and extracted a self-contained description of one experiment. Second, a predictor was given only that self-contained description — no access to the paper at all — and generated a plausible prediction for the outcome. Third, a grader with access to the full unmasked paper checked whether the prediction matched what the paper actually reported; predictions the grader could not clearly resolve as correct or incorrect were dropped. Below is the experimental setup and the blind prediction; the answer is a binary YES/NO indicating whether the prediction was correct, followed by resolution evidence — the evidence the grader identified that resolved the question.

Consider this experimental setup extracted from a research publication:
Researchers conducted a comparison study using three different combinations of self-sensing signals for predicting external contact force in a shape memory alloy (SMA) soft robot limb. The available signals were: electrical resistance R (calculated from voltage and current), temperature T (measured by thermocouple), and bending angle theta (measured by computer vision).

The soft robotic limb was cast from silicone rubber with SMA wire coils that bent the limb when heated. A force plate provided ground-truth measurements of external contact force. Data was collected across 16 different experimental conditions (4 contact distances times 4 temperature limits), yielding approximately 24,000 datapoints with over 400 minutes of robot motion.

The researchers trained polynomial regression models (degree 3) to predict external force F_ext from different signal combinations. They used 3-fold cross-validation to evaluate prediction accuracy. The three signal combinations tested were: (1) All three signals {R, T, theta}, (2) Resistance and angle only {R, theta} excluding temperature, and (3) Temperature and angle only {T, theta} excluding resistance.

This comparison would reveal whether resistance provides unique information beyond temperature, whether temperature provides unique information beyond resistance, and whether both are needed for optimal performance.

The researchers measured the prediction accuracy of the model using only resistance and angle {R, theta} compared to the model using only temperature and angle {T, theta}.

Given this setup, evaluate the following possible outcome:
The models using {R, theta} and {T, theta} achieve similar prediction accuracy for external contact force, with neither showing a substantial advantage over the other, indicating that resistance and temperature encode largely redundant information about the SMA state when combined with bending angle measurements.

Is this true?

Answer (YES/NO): NO